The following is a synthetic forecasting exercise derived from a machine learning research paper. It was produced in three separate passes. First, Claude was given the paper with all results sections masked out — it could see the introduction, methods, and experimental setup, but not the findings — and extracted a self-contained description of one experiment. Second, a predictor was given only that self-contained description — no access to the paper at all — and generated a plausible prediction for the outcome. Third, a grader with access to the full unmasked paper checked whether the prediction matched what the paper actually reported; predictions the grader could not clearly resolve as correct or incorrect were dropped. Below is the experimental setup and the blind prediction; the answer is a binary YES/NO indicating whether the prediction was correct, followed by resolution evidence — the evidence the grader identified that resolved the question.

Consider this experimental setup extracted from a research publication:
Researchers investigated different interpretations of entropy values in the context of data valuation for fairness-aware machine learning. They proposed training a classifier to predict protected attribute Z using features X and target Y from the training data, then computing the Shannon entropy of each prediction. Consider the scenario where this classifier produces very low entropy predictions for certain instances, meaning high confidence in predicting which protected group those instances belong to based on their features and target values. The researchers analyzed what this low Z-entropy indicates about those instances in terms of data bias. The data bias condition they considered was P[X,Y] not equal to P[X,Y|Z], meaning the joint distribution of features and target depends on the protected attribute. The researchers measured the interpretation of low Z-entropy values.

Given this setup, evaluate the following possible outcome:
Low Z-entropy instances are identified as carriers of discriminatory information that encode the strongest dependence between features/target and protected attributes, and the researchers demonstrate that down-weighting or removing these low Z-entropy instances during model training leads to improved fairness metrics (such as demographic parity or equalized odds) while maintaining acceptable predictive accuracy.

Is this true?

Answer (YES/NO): YES